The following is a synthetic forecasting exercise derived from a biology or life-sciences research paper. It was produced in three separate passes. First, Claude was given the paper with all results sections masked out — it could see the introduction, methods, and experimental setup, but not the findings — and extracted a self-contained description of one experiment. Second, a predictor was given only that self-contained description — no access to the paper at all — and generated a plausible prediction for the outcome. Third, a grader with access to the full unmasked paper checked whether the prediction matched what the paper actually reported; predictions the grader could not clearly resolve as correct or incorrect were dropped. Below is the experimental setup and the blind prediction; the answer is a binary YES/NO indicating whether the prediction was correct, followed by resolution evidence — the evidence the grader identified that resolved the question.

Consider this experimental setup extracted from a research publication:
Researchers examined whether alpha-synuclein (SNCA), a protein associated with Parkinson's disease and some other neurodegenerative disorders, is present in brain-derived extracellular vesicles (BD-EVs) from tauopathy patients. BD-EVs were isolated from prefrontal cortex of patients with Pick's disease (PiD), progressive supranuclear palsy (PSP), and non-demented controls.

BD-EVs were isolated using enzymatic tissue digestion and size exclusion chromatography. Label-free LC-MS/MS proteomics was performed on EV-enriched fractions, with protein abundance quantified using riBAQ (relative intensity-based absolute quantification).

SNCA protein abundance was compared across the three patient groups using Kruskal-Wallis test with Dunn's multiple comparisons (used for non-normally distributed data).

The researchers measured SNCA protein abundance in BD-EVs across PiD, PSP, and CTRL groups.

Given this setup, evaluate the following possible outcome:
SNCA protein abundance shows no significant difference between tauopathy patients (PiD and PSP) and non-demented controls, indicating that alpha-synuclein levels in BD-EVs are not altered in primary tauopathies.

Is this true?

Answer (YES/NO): YES